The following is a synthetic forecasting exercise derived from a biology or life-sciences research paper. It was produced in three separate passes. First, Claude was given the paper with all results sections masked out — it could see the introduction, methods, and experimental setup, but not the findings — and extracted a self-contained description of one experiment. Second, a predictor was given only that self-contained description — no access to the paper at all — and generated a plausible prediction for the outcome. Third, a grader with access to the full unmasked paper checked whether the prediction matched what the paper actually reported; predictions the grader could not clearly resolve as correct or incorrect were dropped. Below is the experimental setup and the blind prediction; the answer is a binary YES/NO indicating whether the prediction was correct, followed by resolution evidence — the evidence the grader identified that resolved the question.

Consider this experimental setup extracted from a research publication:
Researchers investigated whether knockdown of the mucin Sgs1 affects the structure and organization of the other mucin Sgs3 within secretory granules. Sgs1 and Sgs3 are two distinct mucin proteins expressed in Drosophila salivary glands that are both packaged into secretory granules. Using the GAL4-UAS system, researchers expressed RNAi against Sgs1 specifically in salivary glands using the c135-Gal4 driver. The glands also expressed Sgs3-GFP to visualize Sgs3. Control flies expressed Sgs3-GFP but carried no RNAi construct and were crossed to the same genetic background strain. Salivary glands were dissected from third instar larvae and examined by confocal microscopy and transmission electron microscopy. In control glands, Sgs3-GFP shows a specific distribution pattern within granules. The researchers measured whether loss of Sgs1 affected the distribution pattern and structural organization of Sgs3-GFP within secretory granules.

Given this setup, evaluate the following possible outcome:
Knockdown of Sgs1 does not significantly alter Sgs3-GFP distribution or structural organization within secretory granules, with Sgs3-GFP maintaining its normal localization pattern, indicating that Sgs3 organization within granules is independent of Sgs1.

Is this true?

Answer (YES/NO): YES